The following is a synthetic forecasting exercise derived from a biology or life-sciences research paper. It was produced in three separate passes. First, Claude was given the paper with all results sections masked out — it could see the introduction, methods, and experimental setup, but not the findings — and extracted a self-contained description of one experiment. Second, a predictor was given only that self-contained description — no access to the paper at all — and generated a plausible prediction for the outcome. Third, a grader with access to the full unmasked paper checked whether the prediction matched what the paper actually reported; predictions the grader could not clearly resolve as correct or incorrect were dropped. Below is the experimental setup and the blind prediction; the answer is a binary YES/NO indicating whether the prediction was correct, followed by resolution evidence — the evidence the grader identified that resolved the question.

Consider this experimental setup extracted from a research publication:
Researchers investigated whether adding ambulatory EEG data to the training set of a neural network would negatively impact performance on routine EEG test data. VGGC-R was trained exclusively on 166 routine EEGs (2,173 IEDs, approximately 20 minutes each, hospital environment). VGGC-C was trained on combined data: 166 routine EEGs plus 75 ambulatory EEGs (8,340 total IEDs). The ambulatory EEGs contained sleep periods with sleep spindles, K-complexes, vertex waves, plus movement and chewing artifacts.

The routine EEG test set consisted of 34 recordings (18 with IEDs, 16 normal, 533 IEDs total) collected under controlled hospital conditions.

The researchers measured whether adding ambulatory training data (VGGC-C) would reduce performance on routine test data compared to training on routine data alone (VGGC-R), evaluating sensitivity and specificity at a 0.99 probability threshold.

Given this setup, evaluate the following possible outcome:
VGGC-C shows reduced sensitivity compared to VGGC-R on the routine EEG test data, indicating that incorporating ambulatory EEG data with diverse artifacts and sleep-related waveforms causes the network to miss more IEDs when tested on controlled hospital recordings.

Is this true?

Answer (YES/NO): YES